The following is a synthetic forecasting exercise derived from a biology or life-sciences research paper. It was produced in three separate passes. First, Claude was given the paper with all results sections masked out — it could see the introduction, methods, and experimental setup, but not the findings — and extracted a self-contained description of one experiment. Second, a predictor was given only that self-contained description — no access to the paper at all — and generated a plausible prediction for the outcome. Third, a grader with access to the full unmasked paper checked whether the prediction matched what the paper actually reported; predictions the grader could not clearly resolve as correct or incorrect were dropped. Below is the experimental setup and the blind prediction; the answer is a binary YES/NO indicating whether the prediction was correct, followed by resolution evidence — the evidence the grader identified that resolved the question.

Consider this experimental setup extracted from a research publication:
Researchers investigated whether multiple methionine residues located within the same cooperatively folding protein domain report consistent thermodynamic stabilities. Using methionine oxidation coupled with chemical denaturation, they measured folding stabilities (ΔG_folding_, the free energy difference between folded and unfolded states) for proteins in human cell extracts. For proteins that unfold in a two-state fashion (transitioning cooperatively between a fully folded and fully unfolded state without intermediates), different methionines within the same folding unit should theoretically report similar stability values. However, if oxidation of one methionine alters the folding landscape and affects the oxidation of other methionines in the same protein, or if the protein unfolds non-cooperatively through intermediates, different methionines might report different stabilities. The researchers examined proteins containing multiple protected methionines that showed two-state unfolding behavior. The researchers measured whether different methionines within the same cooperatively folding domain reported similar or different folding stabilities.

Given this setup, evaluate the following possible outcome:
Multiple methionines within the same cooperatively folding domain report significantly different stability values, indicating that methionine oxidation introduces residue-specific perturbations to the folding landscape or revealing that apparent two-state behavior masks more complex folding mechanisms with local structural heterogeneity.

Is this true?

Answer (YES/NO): NO